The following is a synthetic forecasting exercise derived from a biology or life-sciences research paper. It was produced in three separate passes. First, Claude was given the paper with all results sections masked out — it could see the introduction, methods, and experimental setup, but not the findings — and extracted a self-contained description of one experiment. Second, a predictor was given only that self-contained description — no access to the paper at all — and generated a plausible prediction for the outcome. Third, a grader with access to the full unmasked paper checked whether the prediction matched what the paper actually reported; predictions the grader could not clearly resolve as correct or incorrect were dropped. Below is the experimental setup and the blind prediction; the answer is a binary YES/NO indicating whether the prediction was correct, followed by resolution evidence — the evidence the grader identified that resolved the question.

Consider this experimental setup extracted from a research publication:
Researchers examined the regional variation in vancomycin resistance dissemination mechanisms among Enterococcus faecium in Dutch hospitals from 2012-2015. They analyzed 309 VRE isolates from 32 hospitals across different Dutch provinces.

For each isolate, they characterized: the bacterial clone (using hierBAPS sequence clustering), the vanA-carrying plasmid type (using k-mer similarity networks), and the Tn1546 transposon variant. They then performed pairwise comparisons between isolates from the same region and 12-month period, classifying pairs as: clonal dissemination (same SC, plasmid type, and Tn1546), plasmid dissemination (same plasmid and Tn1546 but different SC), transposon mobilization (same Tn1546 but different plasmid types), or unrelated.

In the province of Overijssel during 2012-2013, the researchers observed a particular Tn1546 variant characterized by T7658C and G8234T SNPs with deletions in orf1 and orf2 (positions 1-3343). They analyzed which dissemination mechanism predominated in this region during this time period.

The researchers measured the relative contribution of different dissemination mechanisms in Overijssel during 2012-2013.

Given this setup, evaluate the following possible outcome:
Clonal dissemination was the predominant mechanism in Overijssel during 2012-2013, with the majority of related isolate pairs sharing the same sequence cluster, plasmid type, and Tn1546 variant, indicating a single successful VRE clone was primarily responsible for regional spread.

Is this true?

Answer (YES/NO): NO